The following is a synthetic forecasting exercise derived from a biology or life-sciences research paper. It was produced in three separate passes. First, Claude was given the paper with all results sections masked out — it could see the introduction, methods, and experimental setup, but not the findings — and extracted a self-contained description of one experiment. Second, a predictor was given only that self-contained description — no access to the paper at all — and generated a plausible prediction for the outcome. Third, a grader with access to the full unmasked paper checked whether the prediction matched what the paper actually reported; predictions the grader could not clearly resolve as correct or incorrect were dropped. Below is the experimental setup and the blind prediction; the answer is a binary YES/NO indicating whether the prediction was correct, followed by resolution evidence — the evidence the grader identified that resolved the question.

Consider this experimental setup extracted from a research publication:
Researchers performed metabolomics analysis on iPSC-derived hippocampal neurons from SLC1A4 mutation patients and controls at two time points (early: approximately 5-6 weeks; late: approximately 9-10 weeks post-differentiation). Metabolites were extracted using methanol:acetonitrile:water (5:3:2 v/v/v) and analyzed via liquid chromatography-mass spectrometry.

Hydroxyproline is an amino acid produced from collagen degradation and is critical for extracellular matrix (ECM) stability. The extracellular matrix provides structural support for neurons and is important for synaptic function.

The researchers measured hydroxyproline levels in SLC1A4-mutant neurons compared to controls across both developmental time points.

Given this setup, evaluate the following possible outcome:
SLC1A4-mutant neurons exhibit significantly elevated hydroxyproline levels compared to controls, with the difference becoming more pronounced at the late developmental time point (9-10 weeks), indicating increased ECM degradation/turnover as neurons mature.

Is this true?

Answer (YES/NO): NO